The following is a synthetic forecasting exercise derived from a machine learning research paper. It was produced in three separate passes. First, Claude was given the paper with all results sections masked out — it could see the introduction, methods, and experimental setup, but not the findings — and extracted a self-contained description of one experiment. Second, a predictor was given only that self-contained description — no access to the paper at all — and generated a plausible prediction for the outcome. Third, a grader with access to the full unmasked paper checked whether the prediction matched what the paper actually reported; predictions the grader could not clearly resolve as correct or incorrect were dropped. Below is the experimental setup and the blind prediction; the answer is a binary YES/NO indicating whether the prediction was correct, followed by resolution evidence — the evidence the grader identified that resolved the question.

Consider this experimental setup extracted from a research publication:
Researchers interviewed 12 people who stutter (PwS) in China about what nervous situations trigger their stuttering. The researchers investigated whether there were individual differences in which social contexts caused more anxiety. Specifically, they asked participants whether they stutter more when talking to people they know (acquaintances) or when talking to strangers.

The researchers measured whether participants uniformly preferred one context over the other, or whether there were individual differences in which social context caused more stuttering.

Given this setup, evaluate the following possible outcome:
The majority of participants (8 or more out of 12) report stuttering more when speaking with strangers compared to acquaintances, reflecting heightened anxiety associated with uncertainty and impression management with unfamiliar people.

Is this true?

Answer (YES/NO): YES